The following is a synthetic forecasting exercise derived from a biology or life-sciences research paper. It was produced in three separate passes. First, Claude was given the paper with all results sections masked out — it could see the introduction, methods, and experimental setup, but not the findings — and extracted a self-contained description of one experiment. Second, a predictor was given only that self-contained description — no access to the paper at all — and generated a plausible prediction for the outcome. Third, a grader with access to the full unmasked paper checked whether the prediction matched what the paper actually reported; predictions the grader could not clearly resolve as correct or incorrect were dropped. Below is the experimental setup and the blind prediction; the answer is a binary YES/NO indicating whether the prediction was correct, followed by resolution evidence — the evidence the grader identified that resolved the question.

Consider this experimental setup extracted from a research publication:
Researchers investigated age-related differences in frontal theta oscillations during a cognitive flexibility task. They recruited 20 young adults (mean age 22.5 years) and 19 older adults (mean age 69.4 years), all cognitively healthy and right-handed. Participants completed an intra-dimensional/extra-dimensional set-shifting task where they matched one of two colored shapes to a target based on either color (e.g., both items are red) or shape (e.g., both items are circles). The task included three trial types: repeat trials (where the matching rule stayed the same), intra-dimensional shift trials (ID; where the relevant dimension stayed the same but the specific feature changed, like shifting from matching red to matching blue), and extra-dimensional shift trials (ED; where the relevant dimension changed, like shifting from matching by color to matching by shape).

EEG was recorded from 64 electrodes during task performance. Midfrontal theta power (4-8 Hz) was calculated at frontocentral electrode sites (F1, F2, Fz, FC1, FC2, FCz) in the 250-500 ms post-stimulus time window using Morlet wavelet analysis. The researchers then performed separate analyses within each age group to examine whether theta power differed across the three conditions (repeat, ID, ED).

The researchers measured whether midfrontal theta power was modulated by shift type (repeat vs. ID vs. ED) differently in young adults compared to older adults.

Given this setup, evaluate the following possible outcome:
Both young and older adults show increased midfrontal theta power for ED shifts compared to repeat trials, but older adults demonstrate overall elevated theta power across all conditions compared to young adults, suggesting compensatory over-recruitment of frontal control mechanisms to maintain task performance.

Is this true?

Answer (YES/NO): NO